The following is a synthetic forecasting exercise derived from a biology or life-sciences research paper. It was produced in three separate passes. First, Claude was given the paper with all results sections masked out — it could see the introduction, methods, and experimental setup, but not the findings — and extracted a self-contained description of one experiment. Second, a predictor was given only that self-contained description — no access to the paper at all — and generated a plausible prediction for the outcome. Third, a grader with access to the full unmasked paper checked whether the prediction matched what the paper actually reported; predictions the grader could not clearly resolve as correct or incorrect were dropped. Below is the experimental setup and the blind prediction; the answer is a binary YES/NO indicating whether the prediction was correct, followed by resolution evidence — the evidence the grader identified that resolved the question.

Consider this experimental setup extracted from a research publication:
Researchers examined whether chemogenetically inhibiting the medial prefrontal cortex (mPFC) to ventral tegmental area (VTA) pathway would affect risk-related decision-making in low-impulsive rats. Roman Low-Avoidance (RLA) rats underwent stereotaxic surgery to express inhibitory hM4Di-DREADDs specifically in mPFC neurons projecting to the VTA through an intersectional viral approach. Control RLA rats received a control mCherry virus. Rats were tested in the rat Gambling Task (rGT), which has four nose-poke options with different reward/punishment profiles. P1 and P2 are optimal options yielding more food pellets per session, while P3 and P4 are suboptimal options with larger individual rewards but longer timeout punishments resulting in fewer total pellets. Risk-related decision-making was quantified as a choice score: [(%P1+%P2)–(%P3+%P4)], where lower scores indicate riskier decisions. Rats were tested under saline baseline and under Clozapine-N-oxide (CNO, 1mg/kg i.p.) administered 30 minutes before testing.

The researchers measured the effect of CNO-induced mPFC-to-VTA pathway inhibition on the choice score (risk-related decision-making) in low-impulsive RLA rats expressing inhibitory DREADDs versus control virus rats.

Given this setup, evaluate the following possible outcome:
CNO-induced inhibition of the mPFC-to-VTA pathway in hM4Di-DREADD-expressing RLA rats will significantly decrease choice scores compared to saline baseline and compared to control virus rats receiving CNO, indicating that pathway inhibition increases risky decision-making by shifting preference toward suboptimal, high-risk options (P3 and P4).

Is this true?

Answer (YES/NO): NO